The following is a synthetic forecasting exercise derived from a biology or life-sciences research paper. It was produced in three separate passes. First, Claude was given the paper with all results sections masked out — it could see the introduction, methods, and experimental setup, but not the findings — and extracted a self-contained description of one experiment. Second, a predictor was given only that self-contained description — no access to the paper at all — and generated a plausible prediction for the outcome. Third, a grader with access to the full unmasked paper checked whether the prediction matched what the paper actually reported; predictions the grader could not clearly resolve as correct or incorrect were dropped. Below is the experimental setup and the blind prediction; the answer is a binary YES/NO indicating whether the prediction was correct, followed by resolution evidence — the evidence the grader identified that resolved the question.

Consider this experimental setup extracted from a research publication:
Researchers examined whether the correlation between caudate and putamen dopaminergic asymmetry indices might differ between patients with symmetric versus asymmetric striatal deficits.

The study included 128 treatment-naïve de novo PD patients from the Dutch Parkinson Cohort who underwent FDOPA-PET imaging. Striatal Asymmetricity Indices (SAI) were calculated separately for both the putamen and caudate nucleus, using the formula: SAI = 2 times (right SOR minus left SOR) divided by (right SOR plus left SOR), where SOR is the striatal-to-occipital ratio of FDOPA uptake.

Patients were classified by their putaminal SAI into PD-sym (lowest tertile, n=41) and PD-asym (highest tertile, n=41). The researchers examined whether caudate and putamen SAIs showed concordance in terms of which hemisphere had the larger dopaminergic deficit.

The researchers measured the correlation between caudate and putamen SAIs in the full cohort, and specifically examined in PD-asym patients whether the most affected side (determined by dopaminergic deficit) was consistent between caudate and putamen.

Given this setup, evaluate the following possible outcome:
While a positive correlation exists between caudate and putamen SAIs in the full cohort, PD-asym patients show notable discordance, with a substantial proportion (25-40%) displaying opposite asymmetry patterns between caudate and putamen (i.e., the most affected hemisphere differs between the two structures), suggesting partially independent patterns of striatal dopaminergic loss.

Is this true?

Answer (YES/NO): NO